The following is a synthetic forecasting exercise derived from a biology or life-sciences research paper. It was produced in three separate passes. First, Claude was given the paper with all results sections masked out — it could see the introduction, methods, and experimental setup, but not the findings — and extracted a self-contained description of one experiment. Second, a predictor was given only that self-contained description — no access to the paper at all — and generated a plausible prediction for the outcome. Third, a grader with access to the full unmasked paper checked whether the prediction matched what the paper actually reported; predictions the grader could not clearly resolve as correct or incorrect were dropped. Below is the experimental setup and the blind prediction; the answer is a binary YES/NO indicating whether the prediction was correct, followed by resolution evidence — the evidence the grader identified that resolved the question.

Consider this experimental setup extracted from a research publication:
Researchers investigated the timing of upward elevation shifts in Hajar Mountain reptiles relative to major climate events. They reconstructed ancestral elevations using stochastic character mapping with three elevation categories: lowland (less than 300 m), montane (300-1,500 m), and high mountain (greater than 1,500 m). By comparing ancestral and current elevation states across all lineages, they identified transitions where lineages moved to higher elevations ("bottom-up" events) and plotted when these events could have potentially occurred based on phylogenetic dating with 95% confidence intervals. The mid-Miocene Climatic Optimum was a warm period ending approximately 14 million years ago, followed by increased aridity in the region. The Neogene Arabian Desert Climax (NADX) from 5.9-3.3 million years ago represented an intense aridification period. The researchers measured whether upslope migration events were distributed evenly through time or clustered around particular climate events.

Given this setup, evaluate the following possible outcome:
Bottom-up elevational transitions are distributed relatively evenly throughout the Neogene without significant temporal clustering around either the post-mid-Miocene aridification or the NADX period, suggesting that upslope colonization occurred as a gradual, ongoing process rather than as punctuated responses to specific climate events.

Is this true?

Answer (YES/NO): NO